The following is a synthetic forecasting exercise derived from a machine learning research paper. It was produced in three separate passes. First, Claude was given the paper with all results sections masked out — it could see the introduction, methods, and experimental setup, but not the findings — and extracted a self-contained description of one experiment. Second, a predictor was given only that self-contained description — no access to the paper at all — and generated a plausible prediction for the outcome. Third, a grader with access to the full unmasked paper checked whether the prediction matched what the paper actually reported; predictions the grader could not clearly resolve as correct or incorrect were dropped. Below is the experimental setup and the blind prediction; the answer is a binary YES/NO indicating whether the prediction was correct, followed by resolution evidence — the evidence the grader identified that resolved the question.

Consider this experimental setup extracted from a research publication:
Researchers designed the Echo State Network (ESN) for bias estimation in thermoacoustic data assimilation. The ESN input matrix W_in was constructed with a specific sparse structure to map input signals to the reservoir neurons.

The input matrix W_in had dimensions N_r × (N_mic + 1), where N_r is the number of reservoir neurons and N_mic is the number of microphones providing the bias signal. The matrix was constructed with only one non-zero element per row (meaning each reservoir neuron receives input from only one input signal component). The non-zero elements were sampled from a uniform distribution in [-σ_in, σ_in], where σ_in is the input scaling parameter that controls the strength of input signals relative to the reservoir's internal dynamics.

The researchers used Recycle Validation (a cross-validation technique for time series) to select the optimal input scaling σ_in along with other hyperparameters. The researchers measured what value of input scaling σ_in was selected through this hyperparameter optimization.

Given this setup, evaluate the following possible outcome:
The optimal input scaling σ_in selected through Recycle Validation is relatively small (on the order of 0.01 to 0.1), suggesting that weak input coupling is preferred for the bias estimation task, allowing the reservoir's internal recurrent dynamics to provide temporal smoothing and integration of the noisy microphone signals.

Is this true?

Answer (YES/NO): YES